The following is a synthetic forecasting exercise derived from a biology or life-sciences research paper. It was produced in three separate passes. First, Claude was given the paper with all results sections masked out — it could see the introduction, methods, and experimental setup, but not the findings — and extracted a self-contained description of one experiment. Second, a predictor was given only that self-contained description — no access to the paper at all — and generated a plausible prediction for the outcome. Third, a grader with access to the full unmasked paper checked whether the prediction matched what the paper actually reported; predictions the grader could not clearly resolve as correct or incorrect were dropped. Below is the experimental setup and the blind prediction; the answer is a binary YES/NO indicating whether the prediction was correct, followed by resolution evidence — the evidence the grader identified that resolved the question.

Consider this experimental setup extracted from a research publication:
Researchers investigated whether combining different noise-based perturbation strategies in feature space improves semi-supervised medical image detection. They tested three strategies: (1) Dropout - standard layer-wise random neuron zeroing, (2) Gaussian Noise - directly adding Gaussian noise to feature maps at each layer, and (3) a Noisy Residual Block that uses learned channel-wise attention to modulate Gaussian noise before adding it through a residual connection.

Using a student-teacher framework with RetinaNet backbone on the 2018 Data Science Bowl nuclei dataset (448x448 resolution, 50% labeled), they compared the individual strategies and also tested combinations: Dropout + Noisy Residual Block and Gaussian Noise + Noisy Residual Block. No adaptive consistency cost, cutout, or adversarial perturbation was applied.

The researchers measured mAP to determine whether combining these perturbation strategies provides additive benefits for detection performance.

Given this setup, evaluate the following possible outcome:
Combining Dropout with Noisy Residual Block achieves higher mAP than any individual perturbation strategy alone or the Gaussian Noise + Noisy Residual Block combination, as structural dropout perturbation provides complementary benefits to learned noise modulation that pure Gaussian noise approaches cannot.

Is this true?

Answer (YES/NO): NO